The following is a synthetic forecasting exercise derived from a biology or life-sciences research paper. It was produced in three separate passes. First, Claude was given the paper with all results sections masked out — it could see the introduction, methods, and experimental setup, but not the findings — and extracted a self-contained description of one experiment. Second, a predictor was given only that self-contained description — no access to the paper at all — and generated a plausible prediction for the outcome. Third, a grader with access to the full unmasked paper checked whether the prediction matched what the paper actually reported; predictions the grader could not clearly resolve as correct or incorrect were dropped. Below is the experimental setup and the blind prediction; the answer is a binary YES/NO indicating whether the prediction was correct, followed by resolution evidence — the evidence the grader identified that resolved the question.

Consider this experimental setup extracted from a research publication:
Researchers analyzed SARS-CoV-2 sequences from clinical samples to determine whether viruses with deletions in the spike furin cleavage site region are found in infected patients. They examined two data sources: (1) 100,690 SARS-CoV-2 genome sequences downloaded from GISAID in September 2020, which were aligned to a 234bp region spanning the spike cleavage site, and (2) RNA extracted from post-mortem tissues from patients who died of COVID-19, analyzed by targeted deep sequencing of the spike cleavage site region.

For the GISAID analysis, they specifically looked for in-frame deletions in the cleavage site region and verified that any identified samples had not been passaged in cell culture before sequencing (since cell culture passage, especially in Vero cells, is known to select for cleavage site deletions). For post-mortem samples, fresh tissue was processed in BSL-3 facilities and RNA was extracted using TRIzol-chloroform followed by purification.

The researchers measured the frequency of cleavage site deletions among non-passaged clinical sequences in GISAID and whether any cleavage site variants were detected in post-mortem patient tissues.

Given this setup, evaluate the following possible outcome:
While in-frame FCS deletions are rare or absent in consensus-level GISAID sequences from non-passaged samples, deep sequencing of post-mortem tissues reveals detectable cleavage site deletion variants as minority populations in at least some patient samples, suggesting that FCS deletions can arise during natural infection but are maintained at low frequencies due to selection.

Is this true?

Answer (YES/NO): YES